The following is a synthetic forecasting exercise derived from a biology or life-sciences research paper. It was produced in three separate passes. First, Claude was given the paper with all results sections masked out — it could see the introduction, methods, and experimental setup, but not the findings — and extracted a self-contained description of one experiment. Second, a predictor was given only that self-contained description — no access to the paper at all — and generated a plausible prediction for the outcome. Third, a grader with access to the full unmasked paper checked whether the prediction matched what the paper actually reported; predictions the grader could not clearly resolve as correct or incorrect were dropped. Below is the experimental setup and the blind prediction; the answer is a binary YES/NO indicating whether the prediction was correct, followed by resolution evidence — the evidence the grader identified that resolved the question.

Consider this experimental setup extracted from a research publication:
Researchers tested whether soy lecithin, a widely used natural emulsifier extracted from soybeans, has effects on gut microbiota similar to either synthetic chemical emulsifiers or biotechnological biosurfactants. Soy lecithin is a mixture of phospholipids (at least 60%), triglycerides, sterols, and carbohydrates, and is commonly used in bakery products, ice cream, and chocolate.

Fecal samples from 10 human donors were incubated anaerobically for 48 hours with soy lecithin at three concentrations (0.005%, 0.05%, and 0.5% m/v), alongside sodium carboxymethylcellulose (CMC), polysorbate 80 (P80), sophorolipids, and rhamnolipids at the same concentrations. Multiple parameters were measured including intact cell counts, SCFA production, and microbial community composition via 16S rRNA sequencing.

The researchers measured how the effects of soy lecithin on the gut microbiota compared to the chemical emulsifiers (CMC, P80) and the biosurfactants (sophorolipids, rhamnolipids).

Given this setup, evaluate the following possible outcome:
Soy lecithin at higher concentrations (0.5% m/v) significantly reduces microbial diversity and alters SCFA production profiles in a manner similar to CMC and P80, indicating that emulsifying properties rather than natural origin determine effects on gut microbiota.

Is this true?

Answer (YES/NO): NO